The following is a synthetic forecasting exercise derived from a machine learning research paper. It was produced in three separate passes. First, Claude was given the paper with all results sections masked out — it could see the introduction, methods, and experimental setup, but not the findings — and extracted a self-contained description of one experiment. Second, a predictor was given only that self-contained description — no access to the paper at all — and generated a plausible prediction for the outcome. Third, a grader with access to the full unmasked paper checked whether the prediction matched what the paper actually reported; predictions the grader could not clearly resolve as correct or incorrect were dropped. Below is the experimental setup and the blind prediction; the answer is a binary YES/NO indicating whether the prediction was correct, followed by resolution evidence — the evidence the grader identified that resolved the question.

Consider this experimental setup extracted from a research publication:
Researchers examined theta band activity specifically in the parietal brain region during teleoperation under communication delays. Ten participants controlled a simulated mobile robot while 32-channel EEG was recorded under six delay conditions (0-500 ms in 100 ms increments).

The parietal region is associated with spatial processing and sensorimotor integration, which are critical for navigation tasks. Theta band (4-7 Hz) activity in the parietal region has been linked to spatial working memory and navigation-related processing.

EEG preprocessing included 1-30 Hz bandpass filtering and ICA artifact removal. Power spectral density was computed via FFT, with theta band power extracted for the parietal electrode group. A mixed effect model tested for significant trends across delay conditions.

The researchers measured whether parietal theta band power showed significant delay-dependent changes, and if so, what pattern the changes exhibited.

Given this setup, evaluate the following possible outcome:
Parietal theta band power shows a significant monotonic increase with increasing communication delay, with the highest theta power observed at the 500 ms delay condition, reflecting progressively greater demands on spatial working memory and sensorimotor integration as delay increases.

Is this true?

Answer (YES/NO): NO